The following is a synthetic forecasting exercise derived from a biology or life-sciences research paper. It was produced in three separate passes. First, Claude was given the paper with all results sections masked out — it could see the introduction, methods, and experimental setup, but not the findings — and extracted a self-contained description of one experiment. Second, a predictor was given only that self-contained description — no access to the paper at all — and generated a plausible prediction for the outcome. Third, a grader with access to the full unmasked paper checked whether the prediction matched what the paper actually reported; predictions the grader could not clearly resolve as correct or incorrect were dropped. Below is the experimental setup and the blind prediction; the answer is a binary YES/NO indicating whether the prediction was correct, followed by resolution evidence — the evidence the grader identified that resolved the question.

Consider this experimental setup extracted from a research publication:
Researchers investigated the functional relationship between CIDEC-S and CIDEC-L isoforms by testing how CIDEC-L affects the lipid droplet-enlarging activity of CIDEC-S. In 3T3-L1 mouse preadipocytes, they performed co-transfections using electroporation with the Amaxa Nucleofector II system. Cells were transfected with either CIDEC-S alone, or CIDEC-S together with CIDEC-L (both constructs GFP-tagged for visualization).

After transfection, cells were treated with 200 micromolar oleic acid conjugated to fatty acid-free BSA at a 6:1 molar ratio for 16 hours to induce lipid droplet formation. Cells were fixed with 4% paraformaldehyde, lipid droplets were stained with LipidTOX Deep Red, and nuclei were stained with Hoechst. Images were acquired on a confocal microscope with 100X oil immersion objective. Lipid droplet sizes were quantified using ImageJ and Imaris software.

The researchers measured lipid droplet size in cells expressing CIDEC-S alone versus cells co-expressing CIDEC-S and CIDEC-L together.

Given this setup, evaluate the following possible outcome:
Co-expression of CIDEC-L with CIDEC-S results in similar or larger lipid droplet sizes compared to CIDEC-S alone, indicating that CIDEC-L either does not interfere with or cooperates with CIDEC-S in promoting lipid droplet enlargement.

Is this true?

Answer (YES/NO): NO